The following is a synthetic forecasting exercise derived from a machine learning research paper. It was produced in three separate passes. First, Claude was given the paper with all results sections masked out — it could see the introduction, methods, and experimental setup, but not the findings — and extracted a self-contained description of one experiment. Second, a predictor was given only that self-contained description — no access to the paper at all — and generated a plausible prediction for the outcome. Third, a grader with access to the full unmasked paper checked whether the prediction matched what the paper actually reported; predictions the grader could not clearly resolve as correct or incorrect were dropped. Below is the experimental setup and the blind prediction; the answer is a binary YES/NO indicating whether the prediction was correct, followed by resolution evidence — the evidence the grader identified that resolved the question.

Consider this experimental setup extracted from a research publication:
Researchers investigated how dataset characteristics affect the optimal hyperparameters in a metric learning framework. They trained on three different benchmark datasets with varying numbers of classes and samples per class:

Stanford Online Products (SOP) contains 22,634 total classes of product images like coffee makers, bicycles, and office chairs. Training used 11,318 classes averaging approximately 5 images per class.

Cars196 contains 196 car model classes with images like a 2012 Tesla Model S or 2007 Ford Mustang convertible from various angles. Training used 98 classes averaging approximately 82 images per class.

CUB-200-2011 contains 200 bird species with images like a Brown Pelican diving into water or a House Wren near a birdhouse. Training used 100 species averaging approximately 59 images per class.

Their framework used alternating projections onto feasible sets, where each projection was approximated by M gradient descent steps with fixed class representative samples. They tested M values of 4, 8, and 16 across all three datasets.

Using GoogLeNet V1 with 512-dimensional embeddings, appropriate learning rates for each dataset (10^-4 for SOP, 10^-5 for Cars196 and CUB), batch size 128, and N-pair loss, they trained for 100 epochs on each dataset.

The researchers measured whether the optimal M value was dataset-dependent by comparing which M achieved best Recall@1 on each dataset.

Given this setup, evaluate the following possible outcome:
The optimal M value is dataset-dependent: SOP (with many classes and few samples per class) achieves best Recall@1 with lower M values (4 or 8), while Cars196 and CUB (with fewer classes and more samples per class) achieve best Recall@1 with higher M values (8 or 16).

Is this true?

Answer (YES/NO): NO